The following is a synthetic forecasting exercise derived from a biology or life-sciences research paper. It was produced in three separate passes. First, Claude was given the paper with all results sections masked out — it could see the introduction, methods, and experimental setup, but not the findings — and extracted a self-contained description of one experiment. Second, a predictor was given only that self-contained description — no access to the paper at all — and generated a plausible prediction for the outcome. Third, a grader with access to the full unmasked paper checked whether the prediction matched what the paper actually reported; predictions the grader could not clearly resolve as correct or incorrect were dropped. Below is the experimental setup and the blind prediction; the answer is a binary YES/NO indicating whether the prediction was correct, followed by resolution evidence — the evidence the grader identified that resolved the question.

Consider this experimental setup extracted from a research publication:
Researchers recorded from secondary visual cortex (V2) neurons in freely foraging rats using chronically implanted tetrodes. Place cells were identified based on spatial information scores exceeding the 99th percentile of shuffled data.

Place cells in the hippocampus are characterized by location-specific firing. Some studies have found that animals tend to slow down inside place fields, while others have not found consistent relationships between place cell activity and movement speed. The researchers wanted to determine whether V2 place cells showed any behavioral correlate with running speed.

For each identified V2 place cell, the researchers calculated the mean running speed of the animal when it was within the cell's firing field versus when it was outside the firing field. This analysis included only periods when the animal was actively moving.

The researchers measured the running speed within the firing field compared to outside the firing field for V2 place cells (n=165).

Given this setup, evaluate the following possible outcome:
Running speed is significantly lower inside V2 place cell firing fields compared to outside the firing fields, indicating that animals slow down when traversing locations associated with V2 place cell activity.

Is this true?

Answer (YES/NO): NO